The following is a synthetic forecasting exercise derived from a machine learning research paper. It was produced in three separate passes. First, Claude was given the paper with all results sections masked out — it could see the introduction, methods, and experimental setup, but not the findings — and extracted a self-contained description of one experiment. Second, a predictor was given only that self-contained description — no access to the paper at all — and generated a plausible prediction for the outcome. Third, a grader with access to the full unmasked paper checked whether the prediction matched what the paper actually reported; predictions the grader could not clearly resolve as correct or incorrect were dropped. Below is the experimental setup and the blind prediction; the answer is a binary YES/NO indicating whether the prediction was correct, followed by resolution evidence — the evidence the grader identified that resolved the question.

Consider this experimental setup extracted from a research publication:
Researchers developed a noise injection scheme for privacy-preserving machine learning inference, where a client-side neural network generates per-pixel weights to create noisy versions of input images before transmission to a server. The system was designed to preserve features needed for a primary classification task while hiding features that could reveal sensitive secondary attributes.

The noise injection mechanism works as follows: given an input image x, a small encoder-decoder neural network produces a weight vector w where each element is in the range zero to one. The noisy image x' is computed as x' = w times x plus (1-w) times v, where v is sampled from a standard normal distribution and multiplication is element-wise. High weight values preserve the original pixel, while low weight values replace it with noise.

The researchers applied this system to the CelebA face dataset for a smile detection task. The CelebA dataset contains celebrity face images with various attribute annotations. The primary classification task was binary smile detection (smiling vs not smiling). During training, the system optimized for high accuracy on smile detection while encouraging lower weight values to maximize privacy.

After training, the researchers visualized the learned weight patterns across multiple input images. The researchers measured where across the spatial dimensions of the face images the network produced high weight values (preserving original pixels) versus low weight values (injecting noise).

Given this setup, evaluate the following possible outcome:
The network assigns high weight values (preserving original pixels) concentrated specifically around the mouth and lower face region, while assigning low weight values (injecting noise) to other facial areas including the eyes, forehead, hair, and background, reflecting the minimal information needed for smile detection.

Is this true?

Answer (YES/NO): YES